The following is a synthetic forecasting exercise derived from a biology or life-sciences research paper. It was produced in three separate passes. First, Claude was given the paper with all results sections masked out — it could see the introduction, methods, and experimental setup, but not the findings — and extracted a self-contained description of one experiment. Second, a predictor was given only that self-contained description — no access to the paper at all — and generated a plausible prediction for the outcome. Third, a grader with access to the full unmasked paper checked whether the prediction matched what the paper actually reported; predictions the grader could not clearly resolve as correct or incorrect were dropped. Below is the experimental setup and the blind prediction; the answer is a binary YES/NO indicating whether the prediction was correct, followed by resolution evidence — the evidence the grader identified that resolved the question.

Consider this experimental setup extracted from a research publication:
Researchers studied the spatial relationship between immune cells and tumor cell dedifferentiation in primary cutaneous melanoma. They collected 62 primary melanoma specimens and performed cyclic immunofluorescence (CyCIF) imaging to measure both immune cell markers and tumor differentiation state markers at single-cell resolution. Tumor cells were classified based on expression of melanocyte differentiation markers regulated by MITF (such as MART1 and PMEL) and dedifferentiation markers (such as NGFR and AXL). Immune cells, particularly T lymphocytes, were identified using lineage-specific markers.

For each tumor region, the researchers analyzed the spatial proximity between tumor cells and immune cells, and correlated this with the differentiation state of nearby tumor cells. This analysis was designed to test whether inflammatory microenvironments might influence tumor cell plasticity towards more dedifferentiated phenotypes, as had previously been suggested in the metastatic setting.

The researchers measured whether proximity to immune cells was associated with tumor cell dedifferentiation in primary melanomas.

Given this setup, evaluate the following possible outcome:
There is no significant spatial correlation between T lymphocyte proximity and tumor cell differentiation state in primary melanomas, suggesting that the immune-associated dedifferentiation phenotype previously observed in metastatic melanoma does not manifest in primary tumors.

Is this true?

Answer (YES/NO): NO